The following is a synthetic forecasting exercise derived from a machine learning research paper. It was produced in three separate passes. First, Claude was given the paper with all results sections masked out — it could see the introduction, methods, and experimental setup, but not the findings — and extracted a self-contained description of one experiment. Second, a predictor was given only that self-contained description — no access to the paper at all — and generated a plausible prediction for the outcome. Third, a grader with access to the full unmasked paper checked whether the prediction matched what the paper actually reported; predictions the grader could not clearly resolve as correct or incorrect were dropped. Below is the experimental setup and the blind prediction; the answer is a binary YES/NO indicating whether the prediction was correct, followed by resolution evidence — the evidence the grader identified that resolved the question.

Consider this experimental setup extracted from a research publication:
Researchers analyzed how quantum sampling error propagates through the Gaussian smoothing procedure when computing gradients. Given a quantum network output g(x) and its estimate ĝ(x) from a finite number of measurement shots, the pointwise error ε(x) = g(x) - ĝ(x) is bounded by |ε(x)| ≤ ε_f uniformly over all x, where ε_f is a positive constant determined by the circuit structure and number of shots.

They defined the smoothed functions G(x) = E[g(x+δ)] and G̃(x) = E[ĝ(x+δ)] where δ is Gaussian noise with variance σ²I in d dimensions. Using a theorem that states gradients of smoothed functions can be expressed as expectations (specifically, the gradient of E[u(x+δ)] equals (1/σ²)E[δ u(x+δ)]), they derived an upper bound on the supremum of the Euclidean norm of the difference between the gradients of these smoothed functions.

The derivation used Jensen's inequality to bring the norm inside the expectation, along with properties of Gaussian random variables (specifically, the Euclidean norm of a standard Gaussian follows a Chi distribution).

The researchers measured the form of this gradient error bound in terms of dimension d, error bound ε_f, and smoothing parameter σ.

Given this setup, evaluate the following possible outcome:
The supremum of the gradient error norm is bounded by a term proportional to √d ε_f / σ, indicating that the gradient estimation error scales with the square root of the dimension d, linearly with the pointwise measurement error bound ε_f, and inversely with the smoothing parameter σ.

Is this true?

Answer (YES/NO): YES